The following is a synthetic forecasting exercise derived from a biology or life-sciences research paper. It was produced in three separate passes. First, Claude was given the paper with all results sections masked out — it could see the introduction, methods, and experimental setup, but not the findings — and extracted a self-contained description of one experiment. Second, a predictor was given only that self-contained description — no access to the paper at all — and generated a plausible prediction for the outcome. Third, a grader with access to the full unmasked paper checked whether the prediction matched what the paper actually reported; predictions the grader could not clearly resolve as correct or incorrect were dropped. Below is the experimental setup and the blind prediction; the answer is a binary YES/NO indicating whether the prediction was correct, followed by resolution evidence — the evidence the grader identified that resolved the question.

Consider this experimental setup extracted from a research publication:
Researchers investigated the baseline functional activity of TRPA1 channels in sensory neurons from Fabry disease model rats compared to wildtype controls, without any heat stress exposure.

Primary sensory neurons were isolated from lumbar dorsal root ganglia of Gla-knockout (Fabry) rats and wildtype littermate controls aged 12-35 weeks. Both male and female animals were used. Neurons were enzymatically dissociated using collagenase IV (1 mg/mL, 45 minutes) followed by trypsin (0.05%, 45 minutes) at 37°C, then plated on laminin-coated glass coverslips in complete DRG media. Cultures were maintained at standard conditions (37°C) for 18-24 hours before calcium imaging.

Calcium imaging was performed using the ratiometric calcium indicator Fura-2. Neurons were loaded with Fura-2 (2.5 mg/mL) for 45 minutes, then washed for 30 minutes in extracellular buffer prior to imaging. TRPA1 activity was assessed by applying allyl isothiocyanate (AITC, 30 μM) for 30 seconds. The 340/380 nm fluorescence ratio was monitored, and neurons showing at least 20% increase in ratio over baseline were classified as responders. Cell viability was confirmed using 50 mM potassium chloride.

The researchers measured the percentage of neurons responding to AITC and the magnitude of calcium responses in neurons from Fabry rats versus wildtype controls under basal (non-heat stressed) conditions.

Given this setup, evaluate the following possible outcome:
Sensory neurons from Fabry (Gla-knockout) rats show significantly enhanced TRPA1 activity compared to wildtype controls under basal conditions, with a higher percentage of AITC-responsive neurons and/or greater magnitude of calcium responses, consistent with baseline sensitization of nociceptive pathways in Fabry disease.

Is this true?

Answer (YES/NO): YES